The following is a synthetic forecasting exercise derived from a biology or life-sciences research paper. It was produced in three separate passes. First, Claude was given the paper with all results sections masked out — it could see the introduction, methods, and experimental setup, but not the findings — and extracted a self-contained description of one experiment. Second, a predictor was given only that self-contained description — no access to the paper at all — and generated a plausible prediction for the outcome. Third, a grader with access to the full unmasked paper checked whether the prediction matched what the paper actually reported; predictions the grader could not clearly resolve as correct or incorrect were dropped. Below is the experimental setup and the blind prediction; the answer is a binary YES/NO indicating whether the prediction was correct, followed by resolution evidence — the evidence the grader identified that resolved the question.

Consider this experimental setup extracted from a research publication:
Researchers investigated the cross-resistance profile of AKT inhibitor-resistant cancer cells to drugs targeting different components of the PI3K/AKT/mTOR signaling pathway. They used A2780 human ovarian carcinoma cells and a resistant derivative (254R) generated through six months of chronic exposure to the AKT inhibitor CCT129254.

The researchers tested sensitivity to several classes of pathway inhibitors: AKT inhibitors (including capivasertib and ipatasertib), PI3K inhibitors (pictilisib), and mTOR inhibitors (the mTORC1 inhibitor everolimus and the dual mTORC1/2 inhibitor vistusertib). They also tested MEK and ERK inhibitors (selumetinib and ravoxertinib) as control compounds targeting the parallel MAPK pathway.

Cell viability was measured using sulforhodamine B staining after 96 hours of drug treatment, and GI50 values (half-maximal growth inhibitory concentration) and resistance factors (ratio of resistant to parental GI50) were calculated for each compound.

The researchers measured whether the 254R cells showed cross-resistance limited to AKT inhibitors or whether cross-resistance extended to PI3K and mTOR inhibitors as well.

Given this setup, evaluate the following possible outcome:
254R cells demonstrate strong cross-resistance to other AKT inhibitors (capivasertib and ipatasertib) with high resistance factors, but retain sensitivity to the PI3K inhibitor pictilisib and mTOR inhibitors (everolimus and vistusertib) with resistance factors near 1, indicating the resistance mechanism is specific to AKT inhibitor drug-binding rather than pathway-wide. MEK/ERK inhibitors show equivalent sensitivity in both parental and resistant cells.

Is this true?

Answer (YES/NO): NO